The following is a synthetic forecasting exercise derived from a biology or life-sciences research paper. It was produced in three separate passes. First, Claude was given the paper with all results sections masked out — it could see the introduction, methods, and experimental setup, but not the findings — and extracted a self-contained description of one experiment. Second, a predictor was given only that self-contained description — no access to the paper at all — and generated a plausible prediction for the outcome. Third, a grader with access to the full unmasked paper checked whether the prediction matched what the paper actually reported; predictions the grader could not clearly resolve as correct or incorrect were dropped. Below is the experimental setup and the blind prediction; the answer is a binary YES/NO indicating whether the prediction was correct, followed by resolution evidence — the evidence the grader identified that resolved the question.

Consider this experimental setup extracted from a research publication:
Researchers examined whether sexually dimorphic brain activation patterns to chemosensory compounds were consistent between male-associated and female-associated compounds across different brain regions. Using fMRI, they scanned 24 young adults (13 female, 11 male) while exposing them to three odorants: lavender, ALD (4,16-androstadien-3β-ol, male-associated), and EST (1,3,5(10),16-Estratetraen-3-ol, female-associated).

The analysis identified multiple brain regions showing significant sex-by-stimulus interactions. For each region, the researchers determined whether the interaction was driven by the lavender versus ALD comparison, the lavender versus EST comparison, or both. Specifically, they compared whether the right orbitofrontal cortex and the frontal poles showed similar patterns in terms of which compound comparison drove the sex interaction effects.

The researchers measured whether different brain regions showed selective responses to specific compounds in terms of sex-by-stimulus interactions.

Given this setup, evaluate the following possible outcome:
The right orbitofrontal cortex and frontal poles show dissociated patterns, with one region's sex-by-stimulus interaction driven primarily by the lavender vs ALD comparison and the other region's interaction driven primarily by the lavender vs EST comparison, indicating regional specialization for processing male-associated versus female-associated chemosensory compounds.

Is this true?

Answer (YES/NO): YES